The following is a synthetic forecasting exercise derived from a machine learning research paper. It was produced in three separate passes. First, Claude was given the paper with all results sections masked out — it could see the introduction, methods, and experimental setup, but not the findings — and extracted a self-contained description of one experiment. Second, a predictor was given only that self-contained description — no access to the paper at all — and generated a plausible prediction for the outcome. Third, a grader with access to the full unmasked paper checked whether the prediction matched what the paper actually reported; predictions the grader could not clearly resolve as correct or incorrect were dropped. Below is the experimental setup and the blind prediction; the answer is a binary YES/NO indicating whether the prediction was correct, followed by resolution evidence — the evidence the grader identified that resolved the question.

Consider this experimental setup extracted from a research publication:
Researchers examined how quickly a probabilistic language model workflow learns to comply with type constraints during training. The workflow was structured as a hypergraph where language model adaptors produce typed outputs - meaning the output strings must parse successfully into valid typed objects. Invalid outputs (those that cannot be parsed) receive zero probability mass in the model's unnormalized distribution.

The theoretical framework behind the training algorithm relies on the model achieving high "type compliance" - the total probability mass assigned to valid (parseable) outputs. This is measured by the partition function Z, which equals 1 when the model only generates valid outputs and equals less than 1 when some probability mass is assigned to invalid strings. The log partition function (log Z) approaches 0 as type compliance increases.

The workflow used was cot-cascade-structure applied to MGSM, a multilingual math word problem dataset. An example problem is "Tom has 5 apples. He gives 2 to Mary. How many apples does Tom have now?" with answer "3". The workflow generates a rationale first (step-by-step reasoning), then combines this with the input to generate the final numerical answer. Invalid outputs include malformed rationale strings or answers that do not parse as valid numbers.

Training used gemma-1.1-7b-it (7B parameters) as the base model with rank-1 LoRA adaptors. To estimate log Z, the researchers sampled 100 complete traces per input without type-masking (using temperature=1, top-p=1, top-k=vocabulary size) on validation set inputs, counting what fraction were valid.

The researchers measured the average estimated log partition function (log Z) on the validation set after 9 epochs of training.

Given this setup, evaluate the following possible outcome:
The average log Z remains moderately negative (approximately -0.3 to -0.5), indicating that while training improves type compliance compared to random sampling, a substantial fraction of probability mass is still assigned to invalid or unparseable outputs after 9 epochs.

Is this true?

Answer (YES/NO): NO